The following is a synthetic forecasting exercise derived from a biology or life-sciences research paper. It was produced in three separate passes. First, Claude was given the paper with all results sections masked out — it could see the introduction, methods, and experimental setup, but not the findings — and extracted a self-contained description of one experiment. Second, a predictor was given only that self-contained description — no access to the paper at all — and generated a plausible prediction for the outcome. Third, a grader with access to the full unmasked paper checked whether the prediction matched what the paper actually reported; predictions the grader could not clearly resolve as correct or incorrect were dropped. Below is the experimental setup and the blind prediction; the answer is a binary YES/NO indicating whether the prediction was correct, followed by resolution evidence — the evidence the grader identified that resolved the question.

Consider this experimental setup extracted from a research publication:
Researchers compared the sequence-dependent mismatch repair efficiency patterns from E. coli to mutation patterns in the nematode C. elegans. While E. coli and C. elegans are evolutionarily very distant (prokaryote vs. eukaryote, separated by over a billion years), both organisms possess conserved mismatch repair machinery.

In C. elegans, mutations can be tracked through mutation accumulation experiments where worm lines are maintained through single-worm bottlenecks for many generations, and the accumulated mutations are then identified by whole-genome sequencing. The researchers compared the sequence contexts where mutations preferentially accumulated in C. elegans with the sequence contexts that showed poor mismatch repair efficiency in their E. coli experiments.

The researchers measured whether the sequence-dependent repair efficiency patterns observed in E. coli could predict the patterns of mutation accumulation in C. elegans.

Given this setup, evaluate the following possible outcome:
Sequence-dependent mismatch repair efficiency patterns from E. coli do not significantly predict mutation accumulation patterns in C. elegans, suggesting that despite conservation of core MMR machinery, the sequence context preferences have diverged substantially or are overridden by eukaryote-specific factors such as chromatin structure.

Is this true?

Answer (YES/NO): NO